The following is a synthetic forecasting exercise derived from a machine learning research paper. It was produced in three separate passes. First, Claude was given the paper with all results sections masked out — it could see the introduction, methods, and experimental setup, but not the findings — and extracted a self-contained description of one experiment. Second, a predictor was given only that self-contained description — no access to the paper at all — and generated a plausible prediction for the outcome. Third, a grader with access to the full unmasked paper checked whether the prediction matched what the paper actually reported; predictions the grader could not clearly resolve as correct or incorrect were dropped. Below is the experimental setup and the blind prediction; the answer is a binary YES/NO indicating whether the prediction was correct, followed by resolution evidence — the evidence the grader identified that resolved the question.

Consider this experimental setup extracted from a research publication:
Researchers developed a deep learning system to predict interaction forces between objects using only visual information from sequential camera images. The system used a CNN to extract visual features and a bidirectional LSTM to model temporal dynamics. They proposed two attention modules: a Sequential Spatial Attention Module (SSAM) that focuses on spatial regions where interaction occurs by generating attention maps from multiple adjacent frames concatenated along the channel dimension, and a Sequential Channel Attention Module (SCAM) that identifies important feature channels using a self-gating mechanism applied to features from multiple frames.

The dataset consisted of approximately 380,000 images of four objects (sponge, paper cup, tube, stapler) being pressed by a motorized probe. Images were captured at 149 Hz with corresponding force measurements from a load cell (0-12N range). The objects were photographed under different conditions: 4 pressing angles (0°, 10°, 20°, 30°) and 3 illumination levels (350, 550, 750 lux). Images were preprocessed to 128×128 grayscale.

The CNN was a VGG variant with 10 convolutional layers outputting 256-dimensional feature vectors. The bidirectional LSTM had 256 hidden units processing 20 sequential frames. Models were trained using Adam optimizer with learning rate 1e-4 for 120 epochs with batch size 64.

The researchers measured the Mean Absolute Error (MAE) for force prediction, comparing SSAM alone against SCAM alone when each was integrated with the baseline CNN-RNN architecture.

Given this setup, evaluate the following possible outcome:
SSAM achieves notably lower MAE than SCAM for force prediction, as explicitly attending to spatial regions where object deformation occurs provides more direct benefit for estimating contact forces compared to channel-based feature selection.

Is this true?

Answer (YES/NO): NO